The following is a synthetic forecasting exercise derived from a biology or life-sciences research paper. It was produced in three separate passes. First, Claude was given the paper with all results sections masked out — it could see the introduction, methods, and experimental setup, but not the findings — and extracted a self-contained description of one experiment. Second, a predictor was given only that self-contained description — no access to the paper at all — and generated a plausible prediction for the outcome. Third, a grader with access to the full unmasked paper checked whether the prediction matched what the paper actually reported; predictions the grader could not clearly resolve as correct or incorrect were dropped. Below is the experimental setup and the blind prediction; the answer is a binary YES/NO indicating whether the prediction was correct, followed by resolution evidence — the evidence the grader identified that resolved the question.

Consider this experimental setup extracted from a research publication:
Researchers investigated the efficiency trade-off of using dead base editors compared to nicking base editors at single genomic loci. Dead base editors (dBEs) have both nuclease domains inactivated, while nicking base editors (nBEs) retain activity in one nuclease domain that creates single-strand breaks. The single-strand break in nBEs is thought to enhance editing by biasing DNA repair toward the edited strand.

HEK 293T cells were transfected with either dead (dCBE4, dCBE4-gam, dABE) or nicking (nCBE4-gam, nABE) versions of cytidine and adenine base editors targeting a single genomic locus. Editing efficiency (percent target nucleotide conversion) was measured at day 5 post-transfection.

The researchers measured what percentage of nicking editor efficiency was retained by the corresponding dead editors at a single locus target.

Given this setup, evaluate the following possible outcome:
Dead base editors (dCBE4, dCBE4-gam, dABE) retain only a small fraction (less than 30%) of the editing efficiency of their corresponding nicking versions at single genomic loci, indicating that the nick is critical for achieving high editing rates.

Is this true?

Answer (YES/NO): NO